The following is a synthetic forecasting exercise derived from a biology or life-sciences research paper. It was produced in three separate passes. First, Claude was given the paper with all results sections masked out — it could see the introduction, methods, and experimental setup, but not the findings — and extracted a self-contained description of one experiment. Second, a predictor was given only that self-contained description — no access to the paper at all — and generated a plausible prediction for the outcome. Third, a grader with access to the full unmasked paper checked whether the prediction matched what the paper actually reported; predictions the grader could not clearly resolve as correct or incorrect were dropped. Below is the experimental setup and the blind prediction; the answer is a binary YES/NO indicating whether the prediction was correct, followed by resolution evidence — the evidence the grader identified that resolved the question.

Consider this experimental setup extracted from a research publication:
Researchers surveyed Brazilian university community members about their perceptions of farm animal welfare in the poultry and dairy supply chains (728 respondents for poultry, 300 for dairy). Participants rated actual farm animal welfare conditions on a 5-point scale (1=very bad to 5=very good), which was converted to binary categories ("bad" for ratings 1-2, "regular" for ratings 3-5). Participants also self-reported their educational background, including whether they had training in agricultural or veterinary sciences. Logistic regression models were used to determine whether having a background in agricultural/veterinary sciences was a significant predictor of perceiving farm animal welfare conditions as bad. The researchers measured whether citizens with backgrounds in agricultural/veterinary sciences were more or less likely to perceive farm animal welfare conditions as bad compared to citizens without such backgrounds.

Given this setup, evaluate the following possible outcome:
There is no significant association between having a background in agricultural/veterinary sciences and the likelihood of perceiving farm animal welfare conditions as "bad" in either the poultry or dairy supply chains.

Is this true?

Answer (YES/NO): NO